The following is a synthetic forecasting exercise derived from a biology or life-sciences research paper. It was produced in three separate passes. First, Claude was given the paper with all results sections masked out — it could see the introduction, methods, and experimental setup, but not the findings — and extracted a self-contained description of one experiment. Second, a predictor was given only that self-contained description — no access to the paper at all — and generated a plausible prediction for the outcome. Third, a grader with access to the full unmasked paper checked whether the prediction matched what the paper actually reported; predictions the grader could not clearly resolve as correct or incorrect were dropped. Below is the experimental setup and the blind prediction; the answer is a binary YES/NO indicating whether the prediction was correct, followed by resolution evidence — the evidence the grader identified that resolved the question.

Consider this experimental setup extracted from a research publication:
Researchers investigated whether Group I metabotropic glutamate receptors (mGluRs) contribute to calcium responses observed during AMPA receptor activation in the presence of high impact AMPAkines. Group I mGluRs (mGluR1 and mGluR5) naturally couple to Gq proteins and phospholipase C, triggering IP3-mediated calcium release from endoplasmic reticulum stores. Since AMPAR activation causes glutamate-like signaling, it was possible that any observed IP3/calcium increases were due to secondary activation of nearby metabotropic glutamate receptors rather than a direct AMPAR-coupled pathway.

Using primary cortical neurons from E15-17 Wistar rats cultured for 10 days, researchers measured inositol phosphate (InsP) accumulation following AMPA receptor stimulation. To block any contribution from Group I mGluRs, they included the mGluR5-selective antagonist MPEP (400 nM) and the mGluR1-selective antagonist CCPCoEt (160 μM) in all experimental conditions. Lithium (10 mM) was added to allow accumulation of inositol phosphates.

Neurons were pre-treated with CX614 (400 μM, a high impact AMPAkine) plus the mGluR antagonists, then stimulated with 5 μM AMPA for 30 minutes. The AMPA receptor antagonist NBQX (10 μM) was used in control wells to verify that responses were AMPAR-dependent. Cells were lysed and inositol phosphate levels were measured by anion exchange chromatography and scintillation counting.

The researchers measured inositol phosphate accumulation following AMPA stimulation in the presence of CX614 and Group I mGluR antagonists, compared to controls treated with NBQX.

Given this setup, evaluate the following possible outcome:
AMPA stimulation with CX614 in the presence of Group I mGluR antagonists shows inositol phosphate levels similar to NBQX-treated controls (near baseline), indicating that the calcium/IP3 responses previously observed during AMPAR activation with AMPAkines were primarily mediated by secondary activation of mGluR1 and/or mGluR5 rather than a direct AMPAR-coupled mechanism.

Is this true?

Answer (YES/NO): NO